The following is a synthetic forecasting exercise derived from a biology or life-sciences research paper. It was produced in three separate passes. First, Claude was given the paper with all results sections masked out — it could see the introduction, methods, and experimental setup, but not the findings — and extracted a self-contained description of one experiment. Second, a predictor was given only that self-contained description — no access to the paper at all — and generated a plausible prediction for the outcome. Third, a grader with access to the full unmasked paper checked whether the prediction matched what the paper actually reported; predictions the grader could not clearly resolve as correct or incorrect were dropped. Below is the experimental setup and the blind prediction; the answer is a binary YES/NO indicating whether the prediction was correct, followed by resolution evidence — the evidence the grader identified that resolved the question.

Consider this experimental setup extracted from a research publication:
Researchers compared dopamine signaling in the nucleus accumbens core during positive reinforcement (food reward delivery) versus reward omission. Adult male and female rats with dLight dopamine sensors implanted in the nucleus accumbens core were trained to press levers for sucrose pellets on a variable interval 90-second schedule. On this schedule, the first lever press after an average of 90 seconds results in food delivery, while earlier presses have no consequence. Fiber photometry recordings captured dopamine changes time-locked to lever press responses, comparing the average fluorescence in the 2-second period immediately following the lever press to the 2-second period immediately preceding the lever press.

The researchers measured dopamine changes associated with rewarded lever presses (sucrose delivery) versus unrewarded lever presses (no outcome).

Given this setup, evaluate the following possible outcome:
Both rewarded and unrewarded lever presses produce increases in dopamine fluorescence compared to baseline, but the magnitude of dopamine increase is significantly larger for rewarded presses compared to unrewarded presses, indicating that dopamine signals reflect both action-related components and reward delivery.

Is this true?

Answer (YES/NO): NO